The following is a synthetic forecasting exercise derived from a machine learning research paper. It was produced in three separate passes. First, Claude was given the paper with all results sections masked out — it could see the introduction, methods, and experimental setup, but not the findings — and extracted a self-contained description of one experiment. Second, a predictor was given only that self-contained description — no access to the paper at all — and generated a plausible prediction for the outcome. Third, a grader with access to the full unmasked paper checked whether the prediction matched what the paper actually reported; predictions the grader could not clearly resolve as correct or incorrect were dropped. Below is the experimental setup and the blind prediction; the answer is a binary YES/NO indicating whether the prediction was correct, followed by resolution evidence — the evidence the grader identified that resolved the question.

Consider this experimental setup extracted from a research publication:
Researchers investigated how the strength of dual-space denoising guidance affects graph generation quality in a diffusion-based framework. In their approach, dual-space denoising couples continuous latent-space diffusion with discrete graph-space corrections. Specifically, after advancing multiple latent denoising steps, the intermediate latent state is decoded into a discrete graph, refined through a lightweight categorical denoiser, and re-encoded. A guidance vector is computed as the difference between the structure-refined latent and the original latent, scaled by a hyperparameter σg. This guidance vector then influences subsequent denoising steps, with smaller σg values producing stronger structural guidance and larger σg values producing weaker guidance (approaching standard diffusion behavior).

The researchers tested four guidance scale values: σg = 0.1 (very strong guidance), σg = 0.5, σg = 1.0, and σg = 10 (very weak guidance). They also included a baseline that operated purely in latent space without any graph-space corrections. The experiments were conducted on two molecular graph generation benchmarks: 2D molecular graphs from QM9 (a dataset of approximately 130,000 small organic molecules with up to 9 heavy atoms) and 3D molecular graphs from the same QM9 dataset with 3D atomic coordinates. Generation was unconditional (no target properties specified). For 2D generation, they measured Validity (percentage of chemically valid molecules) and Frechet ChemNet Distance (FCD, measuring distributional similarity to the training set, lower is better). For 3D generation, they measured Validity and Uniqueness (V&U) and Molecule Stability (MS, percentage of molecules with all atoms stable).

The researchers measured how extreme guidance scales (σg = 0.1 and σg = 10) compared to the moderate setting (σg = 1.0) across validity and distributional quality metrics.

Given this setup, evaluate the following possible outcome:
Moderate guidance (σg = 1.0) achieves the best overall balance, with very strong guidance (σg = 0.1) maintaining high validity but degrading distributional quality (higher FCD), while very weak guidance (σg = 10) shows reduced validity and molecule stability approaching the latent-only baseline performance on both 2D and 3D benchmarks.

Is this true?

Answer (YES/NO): NO